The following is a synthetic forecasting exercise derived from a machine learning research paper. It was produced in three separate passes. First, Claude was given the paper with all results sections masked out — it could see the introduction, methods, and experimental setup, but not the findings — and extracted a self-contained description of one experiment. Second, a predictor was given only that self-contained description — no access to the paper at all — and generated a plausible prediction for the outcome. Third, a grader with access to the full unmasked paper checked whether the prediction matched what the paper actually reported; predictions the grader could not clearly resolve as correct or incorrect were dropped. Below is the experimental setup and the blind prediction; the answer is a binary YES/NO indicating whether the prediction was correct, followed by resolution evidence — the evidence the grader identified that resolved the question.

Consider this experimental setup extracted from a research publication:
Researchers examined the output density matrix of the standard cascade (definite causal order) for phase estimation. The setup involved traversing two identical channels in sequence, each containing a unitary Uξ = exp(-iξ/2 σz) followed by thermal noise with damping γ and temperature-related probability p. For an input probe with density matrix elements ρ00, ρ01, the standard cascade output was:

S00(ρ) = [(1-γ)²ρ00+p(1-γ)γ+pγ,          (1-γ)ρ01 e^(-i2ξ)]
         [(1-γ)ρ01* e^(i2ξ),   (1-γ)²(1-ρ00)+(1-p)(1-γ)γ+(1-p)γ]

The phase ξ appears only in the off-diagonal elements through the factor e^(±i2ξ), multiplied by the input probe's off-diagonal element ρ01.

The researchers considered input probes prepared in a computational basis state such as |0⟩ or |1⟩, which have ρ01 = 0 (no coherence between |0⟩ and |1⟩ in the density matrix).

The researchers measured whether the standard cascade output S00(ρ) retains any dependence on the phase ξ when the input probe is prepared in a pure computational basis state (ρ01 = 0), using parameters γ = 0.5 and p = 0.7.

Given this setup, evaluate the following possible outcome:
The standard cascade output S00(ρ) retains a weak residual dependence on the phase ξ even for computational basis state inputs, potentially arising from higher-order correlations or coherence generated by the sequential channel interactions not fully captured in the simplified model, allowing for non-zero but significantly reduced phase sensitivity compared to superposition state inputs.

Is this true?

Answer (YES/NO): NO